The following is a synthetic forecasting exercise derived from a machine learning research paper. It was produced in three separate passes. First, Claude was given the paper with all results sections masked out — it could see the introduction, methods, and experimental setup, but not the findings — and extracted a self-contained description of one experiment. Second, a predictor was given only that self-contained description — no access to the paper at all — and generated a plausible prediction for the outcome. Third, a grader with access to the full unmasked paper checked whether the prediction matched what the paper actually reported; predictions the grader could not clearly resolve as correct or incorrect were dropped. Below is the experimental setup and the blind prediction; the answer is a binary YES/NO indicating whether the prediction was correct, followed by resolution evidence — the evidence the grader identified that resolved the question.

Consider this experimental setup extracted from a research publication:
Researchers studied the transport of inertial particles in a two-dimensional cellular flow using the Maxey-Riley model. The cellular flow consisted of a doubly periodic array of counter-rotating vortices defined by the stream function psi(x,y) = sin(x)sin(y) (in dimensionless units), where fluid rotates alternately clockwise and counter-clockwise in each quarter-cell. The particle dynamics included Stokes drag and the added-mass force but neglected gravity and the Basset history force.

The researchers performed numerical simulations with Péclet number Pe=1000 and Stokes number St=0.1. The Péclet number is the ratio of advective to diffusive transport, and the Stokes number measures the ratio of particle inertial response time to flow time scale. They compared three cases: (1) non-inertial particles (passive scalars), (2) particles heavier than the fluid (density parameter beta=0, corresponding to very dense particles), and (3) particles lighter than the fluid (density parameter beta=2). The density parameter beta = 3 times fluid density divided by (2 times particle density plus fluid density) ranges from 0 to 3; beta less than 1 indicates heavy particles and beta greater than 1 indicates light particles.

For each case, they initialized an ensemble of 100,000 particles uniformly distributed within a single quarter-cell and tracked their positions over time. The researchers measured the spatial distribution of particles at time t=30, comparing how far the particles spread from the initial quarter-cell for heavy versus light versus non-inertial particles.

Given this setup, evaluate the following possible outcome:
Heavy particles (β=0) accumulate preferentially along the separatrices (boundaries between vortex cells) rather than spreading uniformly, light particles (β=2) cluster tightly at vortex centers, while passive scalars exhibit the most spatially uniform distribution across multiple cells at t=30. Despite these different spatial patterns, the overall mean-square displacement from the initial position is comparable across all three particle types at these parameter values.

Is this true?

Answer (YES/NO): NO